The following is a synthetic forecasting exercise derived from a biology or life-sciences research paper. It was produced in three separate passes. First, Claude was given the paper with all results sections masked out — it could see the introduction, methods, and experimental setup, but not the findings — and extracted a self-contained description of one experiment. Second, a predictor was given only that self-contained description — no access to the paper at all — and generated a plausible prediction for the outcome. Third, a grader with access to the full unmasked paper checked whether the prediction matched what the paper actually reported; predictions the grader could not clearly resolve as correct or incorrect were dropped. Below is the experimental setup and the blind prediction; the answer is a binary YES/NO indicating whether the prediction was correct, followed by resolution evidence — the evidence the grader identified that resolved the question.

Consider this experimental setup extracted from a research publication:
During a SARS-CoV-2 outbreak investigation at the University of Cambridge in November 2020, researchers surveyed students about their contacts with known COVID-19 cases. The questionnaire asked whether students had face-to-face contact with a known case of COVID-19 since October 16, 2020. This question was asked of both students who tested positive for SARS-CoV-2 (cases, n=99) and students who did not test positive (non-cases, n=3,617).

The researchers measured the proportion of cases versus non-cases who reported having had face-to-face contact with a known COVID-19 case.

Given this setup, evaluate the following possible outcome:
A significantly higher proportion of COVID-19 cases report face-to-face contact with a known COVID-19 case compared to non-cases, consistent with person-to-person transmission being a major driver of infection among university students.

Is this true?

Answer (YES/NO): YES